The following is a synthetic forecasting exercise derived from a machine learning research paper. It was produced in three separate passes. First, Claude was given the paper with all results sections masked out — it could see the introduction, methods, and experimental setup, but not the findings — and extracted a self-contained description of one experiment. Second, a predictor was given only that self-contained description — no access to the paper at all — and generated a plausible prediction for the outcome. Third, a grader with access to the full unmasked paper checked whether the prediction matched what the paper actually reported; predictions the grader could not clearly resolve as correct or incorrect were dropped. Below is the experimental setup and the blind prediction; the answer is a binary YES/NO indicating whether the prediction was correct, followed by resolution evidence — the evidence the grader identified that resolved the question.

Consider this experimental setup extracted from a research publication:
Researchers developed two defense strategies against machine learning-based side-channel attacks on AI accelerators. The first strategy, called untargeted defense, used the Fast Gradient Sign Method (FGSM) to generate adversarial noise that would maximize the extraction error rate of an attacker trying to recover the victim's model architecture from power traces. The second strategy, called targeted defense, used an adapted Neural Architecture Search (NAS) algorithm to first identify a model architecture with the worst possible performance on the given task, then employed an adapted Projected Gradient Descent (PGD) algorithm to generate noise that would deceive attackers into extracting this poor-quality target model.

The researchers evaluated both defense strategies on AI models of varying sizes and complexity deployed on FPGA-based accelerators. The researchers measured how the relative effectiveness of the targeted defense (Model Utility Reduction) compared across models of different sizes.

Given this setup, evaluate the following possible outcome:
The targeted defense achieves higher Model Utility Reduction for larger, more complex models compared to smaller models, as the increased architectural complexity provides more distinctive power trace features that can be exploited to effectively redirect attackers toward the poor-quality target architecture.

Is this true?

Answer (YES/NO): YES